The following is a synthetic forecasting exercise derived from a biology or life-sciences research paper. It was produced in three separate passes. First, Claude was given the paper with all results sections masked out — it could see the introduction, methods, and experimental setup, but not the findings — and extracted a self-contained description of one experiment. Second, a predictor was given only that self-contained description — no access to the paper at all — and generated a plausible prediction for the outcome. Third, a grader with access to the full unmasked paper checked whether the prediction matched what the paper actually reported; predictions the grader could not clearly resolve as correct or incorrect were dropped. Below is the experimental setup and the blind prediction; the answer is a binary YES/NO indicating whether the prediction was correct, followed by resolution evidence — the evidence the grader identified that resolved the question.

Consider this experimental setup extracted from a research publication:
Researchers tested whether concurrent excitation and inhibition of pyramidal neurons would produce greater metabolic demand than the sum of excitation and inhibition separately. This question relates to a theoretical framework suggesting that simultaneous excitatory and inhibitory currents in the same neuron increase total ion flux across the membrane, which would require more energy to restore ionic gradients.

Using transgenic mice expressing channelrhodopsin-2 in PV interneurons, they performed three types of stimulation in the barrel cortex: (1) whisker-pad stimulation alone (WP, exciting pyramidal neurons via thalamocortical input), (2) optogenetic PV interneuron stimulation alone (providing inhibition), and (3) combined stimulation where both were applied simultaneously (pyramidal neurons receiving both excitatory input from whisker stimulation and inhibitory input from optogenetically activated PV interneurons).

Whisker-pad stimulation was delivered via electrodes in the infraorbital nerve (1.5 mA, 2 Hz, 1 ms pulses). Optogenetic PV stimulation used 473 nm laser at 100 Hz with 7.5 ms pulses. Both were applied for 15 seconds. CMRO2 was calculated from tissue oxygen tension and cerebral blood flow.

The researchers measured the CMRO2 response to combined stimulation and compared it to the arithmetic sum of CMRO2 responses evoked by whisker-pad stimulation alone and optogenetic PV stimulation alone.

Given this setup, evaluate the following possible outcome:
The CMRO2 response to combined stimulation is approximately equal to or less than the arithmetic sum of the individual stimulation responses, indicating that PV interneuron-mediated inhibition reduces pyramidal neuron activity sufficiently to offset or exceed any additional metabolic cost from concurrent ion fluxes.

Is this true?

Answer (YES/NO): YES